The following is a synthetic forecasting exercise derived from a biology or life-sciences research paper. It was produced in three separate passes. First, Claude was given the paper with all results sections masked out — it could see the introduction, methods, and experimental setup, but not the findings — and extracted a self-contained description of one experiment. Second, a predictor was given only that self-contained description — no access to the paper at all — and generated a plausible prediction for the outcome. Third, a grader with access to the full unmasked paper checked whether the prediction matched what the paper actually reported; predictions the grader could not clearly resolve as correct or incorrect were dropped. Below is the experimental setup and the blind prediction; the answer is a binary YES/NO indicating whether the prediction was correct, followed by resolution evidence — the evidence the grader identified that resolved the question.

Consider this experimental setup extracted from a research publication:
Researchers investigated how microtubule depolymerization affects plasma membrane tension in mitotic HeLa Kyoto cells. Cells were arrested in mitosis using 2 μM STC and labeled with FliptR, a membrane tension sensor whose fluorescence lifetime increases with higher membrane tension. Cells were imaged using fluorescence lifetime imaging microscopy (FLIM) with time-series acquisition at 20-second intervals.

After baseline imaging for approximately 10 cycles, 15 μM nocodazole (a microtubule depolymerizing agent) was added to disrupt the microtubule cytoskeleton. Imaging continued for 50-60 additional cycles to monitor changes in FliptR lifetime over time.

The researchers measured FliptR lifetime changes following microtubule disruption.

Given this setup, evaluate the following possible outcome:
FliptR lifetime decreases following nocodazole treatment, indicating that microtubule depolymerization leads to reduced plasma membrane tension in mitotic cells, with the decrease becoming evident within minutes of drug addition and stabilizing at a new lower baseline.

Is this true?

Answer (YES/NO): YES